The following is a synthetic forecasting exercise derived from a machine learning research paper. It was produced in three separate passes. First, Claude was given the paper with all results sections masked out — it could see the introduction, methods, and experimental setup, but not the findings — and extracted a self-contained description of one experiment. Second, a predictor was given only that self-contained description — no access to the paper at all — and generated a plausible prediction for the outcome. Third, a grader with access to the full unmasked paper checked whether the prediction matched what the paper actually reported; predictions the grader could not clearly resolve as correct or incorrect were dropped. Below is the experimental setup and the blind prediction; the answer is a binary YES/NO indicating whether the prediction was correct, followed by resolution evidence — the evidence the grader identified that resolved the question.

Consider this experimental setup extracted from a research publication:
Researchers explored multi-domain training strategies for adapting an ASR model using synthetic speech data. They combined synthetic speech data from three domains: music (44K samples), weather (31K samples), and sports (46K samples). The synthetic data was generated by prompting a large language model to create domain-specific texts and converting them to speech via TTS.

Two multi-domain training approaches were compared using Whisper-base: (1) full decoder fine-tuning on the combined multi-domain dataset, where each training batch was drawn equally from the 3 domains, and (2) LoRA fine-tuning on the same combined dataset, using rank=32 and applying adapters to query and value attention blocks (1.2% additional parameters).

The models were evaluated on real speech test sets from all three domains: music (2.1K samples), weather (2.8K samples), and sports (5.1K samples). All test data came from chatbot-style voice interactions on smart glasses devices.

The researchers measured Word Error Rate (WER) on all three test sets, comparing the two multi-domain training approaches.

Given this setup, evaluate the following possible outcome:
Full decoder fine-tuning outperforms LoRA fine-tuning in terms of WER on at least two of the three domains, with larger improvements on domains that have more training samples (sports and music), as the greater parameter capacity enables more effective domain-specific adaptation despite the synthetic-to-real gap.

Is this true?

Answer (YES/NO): NO